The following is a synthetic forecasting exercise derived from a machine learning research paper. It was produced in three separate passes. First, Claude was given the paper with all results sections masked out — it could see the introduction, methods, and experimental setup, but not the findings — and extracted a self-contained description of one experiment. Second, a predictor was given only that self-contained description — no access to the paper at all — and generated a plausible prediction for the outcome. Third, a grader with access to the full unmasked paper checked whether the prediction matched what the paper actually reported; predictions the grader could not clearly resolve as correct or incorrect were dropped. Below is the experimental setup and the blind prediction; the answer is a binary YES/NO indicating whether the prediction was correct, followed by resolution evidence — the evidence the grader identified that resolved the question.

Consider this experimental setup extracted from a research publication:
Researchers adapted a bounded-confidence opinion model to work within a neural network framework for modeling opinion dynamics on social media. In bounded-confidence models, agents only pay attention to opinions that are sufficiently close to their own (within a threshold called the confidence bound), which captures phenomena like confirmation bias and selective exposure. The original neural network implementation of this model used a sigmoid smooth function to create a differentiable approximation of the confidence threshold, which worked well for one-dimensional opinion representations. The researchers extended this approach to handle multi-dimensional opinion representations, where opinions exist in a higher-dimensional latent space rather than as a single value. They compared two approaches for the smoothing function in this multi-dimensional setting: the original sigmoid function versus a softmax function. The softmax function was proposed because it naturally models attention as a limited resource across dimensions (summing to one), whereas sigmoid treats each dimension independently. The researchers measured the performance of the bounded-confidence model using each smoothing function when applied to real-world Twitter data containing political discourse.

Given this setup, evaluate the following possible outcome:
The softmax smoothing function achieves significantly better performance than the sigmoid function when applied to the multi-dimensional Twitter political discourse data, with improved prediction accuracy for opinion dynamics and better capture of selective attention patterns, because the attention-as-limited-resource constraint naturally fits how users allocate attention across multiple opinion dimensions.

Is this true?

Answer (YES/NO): YES